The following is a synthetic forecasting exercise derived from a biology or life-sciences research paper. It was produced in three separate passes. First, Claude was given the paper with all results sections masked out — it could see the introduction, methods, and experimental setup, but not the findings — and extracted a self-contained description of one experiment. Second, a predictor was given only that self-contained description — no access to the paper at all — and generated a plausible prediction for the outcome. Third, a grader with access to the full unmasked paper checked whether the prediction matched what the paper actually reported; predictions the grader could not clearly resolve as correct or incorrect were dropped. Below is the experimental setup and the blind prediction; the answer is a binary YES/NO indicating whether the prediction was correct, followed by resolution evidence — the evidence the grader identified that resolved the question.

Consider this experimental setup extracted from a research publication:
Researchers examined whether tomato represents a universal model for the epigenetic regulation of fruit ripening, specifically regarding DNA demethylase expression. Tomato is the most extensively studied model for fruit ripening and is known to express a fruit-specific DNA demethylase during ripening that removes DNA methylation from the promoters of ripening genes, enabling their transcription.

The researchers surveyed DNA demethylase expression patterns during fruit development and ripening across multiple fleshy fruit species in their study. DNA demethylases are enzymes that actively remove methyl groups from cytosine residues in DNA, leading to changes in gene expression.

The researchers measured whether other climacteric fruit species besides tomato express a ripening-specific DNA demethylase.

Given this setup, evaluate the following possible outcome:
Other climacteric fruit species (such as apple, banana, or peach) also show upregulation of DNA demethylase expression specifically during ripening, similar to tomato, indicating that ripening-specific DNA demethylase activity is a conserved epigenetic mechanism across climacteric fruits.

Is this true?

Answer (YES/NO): NO